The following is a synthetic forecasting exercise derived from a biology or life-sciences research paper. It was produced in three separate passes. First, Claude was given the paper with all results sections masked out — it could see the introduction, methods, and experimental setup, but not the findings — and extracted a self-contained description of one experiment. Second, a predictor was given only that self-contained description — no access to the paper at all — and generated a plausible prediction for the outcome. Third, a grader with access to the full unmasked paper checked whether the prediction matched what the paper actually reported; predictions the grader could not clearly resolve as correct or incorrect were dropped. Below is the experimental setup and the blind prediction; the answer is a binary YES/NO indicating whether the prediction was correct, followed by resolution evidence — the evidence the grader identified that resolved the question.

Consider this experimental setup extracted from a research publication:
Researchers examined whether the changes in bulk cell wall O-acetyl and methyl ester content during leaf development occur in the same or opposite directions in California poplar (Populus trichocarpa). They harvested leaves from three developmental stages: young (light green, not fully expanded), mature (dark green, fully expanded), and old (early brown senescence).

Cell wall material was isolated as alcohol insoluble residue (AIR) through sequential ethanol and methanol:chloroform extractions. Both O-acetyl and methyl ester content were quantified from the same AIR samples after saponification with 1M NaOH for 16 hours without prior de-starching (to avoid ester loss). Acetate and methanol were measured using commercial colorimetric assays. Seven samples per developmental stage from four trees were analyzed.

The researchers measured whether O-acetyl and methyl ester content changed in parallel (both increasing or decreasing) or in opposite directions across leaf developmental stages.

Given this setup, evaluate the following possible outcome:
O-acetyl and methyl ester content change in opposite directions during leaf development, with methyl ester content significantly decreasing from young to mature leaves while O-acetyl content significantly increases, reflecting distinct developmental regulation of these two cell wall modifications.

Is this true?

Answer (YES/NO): NO